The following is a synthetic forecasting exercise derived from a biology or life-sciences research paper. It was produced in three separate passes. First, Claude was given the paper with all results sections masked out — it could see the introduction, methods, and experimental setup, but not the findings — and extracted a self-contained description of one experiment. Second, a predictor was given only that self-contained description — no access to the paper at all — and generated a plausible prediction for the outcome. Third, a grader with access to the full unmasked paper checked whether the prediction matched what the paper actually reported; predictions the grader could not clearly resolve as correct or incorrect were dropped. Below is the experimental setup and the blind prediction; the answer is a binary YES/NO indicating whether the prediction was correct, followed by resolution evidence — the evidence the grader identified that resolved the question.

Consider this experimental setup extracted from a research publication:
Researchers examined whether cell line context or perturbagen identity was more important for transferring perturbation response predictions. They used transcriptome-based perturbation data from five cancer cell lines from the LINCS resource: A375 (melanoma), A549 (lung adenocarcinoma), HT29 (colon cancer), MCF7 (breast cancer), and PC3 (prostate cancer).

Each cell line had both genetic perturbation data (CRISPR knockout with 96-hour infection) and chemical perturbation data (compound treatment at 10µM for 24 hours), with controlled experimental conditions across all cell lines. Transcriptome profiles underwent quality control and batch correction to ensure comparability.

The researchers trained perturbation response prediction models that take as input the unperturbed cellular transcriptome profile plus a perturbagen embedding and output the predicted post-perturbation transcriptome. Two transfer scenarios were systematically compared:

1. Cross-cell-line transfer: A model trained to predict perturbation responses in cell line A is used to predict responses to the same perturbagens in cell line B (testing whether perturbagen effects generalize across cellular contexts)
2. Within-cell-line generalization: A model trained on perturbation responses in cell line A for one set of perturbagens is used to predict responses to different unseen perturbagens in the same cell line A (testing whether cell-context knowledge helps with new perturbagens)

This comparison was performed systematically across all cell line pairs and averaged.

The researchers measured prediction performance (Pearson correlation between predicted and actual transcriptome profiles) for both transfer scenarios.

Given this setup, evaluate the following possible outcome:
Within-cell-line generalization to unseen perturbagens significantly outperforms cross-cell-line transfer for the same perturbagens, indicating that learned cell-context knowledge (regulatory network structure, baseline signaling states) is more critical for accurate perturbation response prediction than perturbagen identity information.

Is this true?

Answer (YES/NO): YES